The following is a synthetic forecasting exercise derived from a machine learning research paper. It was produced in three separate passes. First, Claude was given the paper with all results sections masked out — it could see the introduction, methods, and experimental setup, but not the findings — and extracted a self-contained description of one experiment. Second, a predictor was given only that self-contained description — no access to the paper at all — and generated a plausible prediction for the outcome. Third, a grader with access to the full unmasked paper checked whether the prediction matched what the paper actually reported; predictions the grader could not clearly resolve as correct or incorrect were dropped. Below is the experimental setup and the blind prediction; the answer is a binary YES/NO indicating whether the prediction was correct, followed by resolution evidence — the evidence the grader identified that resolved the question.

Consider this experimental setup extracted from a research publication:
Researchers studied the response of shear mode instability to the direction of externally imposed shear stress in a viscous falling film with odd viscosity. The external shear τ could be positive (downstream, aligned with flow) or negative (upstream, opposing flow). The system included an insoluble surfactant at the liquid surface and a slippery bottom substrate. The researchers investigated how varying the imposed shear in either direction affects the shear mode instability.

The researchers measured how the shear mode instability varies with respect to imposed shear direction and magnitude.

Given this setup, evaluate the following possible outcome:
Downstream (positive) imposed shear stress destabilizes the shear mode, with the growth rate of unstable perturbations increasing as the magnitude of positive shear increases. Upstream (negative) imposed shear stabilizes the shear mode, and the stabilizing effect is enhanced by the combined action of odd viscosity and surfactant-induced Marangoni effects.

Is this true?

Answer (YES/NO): NO